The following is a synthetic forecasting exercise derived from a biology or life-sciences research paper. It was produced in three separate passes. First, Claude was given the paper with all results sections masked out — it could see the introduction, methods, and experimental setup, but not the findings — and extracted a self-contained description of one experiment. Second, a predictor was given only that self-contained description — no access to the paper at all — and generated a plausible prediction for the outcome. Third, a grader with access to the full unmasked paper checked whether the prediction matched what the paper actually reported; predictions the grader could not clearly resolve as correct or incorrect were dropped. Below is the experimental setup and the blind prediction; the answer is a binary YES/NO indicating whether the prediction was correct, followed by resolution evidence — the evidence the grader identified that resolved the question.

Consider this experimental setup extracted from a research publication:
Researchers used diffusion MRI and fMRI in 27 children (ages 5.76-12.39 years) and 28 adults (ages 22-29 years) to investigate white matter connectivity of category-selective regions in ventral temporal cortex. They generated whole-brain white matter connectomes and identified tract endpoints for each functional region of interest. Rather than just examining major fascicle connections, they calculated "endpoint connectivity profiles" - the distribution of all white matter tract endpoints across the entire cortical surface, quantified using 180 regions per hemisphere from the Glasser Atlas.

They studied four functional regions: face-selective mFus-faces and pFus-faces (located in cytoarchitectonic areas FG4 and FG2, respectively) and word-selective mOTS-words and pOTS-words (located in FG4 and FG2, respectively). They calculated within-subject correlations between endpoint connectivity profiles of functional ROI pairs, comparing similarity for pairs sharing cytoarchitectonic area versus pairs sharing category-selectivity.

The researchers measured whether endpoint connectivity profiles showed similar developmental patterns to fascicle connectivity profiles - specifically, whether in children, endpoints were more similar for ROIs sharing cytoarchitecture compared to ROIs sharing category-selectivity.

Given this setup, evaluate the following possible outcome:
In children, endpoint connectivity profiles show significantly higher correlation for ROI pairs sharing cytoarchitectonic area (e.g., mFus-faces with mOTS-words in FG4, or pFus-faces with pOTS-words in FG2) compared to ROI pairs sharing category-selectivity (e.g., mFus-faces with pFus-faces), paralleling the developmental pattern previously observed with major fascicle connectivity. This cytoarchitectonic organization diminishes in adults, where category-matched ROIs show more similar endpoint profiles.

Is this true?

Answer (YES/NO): YES